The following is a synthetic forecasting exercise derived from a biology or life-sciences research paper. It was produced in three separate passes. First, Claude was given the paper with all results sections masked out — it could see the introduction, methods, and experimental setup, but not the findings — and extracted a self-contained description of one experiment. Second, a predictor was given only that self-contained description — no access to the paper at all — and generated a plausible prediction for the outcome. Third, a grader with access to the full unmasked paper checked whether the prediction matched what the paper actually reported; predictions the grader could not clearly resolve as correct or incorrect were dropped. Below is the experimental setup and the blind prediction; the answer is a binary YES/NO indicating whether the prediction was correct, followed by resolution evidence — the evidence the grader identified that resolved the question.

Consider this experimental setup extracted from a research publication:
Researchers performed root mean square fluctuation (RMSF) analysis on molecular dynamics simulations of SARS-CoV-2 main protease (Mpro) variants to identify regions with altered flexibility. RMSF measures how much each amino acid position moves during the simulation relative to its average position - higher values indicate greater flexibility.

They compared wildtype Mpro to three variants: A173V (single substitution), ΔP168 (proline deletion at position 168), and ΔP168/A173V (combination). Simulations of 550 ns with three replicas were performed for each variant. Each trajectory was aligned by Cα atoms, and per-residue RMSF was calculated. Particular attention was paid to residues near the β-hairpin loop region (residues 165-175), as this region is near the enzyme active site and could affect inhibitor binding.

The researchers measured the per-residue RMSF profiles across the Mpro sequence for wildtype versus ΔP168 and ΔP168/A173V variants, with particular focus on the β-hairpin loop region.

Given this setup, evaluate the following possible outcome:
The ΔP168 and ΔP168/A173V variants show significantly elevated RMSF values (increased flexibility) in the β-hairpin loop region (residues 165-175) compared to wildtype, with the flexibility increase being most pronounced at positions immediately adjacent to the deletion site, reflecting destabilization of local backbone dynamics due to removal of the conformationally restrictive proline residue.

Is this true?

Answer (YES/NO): NO